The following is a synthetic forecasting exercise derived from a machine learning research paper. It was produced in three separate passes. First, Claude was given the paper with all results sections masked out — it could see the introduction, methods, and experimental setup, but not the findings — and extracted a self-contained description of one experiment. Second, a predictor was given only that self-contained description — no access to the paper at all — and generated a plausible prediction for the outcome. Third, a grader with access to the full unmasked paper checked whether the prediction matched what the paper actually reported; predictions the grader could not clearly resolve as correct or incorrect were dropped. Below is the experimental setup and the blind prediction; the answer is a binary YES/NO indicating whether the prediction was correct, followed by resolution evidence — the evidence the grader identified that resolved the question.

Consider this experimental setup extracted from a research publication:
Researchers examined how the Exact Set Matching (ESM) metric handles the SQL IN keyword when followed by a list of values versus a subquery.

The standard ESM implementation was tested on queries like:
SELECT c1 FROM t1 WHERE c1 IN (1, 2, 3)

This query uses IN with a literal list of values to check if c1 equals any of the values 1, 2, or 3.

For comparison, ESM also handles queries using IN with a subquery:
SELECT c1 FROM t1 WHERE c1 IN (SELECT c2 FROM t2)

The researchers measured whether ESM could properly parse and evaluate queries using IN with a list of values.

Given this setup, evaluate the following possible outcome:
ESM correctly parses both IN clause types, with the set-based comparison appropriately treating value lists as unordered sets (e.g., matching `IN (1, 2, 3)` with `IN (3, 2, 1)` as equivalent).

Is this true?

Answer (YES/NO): NO